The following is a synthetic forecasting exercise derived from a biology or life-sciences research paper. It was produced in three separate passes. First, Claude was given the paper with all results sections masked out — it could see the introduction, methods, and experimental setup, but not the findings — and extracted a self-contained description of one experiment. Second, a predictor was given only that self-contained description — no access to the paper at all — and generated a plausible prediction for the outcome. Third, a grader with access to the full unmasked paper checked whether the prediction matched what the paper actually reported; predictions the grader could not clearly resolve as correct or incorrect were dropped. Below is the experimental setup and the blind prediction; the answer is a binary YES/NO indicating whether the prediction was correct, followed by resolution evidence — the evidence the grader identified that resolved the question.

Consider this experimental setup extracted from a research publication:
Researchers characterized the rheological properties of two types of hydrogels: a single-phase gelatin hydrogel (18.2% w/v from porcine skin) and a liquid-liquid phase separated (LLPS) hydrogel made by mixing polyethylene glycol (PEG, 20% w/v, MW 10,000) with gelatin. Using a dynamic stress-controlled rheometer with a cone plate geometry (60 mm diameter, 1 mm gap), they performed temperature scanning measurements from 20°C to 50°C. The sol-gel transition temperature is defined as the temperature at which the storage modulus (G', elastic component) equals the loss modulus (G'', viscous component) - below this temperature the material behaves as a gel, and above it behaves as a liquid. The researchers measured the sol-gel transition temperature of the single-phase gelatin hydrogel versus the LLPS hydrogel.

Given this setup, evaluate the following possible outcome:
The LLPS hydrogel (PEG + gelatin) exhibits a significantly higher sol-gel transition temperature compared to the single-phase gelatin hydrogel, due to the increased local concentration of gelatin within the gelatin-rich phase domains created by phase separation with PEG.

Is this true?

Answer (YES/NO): NO